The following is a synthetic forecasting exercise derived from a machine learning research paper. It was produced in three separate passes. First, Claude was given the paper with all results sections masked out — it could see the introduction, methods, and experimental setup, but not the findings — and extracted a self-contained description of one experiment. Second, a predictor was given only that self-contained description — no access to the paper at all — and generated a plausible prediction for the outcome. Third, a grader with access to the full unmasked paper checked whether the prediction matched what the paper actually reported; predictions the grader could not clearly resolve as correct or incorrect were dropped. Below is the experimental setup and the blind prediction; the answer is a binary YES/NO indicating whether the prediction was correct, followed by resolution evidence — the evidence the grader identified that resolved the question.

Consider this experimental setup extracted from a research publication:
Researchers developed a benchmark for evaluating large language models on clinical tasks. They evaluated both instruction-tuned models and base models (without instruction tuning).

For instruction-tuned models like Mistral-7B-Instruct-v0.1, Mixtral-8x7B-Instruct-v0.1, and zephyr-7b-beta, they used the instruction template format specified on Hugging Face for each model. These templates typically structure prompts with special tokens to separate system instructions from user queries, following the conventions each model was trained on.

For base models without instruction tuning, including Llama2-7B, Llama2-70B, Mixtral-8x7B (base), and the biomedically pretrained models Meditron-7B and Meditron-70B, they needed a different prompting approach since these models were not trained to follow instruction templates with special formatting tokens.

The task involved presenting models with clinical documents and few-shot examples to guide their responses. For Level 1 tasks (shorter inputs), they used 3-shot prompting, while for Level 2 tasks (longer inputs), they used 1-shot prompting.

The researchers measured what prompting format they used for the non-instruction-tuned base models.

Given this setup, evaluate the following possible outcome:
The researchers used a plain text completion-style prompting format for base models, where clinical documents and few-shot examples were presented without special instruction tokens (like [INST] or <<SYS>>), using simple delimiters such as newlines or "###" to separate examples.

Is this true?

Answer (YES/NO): YES